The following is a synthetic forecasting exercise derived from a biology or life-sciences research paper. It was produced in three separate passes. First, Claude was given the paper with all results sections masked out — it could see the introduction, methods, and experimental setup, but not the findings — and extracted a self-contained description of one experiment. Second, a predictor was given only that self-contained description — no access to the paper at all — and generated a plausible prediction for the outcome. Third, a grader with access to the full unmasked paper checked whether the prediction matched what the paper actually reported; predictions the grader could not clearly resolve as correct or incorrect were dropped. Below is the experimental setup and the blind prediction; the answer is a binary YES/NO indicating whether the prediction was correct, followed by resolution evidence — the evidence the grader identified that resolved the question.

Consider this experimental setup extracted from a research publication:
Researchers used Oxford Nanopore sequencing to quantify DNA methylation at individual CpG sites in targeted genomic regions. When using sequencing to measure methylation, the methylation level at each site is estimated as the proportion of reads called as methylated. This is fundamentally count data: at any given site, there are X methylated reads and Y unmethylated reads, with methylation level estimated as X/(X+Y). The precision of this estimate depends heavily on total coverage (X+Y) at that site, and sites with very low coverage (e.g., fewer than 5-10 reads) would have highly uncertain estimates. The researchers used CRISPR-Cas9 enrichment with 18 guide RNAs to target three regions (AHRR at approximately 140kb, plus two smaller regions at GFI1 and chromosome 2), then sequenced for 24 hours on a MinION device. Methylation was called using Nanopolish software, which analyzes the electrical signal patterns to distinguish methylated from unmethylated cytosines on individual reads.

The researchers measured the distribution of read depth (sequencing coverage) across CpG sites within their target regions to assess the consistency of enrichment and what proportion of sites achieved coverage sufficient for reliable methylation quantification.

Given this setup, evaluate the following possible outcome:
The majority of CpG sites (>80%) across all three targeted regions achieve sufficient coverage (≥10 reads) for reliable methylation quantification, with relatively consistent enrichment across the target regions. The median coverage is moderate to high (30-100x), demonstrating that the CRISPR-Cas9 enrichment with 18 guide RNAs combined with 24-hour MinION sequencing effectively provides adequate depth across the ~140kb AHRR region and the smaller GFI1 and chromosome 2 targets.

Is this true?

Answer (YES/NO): NO